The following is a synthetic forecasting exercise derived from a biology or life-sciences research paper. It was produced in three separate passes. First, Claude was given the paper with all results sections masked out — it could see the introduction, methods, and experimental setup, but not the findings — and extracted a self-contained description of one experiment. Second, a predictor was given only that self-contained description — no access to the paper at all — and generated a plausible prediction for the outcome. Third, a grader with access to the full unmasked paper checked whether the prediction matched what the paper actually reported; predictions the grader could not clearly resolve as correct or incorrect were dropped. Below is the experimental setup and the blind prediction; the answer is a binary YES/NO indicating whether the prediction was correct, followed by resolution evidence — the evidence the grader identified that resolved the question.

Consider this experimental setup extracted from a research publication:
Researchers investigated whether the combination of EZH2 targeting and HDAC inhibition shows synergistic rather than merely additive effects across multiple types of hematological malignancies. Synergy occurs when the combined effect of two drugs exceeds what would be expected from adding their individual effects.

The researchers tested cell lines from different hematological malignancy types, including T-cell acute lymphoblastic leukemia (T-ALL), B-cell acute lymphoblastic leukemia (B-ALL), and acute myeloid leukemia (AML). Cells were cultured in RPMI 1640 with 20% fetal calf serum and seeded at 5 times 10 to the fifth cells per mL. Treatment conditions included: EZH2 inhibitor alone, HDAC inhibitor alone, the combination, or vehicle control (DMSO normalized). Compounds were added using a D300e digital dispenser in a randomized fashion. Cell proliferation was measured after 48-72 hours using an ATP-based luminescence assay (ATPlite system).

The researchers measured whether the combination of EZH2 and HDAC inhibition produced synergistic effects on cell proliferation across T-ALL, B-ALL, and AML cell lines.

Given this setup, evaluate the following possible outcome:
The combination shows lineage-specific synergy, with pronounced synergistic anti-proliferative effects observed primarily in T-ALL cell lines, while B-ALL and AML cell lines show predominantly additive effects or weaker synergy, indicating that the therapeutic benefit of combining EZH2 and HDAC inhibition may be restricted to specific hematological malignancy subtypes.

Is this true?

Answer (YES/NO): NO